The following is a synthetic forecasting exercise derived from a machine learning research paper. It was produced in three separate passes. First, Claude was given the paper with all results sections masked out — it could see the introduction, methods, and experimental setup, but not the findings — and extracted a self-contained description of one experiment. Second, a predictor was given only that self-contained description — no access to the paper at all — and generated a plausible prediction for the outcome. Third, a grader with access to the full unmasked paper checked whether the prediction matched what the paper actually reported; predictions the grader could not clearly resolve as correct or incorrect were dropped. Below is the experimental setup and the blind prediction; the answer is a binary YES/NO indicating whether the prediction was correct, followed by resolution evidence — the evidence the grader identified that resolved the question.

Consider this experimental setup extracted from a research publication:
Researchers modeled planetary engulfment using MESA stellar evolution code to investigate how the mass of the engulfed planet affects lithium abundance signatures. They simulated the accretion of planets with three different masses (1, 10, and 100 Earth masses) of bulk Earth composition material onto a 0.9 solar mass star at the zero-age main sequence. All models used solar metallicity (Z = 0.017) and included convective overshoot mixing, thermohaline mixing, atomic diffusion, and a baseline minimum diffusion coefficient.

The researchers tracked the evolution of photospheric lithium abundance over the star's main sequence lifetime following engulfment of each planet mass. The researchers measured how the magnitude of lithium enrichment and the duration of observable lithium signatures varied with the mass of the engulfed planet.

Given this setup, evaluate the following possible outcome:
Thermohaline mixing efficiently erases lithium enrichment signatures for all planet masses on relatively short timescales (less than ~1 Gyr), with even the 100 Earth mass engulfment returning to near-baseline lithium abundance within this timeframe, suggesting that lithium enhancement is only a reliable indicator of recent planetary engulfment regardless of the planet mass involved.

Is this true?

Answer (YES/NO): NO